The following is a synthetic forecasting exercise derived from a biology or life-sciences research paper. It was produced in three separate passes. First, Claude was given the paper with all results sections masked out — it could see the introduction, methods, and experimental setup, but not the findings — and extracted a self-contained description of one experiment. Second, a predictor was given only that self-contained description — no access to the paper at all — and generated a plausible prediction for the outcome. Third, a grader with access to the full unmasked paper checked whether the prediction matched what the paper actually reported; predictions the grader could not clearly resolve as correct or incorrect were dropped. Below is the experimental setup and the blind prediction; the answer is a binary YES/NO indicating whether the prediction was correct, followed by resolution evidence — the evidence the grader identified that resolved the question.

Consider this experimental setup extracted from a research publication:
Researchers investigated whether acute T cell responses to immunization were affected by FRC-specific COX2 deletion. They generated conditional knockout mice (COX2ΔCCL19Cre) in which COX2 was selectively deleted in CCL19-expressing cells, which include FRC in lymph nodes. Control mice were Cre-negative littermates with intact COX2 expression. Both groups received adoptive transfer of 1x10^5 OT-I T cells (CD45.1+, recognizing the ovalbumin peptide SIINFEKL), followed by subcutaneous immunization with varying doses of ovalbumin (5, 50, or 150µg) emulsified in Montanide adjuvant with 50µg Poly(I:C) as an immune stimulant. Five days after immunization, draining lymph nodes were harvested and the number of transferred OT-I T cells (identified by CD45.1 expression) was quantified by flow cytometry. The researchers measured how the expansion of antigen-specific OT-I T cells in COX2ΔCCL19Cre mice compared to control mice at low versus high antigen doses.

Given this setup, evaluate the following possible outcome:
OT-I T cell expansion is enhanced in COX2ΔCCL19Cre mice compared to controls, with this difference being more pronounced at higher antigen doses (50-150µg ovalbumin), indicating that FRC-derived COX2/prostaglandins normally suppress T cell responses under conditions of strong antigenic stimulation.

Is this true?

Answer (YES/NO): NO